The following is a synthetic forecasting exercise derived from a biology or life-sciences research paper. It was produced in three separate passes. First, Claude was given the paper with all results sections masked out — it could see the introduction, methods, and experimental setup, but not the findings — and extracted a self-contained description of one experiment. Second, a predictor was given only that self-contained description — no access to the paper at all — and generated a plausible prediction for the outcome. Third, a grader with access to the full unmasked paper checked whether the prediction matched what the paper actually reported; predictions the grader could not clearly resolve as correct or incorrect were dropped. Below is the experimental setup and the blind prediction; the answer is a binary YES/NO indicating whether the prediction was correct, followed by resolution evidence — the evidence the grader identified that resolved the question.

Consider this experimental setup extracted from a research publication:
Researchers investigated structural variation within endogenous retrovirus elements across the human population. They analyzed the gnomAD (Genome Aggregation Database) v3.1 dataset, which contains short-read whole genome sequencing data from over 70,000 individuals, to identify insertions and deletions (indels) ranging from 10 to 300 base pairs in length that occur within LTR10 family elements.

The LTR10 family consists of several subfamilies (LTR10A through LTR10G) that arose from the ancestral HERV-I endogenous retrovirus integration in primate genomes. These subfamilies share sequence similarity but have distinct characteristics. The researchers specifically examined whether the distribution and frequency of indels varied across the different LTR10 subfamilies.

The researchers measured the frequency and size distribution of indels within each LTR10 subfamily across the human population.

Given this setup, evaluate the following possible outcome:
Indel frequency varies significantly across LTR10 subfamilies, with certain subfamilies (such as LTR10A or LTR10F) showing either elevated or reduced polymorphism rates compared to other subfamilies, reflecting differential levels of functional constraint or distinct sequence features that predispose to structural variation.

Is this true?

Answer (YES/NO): YES